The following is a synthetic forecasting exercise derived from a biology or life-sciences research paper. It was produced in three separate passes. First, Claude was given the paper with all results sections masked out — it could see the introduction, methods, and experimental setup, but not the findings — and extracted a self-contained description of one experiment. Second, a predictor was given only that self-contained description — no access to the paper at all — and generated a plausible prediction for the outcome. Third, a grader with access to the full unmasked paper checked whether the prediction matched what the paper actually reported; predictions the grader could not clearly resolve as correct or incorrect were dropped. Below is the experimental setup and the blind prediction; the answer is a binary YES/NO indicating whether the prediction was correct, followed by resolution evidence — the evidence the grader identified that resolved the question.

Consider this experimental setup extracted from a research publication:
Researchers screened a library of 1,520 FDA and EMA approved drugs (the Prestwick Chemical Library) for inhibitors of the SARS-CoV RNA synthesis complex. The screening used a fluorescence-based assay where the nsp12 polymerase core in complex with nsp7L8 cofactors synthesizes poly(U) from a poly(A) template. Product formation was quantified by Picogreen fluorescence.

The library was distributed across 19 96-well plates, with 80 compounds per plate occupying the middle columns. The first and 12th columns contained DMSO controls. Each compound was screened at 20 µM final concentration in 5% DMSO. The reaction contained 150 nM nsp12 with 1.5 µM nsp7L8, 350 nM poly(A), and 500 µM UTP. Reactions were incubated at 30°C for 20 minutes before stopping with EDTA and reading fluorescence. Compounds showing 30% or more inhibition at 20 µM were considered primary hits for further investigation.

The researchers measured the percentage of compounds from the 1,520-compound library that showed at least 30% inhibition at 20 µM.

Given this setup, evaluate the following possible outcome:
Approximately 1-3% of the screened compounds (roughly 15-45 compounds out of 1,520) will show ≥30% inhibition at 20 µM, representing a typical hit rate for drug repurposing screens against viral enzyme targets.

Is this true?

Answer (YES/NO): YES